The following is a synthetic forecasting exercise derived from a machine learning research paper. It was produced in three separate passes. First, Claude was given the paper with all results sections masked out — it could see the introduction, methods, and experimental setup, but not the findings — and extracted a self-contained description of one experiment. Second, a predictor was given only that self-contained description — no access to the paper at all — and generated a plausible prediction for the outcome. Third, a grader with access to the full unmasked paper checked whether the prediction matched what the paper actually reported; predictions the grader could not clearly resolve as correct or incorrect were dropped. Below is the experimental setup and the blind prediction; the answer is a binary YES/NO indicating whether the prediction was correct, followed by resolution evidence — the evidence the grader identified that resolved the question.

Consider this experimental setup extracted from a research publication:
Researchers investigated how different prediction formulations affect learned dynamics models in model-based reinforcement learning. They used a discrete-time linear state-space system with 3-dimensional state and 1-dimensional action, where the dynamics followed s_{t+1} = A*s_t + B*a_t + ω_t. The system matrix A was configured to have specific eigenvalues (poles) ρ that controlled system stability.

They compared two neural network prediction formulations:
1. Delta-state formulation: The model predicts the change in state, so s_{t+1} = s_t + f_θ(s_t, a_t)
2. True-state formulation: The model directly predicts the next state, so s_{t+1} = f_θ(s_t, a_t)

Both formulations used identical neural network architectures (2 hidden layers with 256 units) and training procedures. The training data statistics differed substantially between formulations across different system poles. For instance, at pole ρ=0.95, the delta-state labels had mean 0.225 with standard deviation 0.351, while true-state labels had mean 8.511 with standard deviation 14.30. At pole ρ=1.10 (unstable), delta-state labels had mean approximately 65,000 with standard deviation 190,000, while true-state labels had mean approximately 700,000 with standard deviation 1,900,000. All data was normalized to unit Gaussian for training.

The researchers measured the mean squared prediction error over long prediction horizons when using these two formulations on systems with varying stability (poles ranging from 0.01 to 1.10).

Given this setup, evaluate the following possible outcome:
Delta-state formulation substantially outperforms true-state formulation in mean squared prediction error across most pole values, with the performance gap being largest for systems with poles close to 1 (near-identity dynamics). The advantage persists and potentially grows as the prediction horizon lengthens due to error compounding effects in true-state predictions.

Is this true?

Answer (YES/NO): NO